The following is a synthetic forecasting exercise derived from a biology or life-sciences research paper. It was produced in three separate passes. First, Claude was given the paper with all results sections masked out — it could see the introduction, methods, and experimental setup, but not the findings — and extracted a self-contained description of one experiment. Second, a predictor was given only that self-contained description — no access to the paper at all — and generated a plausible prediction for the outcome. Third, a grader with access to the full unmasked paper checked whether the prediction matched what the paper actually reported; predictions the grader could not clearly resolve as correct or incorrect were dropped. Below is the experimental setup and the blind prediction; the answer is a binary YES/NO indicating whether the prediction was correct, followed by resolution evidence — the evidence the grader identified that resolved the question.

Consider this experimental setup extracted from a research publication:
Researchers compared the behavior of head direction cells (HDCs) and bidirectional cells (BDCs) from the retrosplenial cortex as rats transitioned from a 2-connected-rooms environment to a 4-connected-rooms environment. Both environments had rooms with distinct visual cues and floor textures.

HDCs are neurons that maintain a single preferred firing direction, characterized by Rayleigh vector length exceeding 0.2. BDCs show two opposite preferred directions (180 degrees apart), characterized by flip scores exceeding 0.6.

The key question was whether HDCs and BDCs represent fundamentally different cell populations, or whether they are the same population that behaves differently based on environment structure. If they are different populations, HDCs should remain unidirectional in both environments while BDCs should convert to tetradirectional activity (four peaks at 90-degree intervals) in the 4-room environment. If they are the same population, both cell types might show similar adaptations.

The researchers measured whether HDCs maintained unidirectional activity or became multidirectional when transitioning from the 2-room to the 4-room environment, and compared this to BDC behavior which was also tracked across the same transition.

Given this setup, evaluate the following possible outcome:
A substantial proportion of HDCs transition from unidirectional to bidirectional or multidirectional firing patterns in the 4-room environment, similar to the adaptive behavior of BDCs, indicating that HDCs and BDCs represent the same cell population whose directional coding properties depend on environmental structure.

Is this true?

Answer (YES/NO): NO